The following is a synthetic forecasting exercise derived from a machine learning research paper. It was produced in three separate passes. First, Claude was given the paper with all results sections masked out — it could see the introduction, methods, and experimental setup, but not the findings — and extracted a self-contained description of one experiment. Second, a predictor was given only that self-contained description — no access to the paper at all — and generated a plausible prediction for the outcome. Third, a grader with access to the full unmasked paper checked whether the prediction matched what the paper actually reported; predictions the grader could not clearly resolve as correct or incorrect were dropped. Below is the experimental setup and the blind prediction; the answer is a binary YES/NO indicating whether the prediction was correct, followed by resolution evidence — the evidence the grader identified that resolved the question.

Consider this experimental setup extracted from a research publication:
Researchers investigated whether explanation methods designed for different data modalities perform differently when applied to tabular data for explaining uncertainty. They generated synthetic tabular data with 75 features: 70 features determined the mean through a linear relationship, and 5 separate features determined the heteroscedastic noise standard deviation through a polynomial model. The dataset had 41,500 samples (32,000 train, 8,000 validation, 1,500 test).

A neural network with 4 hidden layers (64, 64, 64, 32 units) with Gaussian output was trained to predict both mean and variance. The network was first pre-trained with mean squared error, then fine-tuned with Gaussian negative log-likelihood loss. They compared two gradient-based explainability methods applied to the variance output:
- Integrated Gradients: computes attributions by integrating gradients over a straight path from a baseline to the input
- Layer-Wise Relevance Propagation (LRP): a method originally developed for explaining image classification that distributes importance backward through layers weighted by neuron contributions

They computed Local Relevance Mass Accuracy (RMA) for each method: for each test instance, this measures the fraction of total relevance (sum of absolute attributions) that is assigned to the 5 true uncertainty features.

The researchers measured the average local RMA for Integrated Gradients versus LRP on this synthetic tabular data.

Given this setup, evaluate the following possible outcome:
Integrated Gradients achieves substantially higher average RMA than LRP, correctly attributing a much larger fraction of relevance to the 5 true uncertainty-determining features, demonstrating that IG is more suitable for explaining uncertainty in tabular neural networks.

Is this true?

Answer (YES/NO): NO